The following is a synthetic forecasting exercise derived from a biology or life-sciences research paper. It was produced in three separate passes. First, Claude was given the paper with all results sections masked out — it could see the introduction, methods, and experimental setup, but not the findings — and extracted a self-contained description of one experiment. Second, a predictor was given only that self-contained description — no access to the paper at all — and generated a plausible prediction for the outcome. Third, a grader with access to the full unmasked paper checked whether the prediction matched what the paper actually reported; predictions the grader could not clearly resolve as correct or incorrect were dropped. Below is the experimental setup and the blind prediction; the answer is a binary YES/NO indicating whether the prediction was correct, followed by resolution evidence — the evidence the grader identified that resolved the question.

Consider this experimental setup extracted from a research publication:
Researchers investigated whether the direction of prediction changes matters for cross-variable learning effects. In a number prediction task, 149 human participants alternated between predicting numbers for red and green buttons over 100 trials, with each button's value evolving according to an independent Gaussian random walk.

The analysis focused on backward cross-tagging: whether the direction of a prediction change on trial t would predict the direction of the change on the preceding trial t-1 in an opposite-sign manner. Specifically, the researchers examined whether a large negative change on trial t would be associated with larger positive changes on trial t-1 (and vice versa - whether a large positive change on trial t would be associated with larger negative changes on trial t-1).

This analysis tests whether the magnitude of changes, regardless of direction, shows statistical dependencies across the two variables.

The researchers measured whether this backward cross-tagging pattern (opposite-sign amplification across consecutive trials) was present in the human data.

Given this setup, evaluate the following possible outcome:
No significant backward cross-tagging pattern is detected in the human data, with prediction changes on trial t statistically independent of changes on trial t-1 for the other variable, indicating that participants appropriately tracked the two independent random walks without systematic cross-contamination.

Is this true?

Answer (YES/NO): NO